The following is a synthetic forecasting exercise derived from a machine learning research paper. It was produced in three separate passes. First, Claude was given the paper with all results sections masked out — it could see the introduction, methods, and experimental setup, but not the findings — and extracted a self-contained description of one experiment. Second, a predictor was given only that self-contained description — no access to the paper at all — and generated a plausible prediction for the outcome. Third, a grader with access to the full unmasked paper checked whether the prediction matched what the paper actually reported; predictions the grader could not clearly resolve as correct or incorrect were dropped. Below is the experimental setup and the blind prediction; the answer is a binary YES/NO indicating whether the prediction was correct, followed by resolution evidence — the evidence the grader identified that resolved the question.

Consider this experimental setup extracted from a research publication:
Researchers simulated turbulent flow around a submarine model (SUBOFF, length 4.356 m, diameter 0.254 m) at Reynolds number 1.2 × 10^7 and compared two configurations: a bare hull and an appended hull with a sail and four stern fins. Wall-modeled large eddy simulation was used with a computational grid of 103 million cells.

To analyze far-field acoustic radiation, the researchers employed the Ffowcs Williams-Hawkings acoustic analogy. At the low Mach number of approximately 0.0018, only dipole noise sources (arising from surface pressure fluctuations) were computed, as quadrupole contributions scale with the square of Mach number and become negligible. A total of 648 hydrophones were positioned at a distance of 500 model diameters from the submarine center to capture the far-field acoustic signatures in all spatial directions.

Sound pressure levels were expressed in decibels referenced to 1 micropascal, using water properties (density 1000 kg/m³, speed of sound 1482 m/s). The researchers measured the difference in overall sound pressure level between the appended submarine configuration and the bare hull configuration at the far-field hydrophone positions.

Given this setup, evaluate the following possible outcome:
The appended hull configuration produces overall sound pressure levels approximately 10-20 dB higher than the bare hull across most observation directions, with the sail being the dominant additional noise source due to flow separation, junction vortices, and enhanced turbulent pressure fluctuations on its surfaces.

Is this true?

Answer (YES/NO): YES